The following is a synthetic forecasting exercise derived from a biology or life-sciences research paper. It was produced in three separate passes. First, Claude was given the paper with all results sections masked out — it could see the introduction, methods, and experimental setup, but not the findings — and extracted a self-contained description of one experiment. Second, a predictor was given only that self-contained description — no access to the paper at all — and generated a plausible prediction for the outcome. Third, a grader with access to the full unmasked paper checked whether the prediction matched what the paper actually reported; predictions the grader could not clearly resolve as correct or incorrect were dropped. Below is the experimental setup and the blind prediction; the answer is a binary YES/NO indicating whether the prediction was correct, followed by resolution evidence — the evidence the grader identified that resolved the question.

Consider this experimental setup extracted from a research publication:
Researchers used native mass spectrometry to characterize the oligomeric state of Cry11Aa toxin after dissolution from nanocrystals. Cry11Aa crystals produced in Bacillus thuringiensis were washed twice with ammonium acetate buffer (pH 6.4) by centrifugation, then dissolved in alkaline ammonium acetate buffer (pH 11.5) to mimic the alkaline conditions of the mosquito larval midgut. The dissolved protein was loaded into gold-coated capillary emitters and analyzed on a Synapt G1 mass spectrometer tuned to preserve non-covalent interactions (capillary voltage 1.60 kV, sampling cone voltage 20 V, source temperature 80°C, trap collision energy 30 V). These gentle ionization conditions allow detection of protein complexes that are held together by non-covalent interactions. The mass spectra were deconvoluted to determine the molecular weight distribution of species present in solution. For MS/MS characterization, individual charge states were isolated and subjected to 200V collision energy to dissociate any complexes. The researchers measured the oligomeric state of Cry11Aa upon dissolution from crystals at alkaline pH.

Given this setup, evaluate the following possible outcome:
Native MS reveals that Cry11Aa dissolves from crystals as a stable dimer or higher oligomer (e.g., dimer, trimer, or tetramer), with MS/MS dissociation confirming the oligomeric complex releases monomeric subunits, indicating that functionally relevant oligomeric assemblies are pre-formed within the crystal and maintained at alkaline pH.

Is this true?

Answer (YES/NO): NO